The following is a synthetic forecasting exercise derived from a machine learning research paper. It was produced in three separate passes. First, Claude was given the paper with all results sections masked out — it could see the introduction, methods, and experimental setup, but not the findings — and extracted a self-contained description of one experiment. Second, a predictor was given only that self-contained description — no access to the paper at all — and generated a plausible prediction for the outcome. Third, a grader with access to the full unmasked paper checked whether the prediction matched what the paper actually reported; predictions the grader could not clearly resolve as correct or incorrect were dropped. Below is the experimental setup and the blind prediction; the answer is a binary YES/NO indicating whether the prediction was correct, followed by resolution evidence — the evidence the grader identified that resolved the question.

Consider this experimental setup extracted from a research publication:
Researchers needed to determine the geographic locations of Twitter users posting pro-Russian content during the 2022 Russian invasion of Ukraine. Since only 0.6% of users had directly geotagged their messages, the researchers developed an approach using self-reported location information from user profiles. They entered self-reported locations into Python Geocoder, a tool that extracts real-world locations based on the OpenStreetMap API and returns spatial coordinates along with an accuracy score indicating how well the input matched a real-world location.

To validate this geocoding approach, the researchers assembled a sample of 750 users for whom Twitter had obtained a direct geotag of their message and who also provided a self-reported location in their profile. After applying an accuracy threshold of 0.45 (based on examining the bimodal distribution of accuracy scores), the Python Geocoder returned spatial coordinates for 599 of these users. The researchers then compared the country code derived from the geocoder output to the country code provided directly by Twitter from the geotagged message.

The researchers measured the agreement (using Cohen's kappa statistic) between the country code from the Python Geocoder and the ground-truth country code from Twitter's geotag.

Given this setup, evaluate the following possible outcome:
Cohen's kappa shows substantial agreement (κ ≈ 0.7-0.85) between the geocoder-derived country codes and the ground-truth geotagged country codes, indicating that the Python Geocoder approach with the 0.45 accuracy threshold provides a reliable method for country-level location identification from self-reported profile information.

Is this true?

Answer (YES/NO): NO